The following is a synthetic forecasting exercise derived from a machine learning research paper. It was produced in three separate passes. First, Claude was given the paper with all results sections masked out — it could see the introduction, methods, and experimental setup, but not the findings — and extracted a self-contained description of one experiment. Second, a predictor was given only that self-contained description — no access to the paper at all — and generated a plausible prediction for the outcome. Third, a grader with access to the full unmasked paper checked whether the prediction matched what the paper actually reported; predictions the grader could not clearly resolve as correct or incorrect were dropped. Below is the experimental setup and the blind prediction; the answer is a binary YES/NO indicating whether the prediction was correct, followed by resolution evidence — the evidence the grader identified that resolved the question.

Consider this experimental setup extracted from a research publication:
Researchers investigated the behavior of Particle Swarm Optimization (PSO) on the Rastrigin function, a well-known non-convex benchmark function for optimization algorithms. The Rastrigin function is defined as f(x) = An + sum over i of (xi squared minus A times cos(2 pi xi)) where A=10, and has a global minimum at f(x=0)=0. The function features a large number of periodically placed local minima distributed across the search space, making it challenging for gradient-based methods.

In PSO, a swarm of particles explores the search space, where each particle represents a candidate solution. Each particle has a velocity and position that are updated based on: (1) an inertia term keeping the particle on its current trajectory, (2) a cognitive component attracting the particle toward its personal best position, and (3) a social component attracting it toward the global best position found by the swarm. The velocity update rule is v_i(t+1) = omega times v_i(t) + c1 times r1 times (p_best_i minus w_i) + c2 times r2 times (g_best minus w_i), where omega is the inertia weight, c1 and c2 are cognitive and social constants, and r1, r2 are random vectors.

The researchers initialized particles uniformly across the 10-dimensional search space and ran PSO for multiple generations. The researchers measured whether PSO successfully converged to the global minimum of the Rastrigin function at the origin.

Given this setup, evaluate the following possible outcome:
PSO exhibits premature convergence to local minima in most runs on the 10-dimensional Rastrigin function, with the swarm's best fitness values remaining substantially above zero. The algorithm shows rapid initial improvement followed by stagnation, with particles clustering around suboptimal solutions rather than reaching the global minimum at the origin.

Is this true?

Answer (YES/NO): YES